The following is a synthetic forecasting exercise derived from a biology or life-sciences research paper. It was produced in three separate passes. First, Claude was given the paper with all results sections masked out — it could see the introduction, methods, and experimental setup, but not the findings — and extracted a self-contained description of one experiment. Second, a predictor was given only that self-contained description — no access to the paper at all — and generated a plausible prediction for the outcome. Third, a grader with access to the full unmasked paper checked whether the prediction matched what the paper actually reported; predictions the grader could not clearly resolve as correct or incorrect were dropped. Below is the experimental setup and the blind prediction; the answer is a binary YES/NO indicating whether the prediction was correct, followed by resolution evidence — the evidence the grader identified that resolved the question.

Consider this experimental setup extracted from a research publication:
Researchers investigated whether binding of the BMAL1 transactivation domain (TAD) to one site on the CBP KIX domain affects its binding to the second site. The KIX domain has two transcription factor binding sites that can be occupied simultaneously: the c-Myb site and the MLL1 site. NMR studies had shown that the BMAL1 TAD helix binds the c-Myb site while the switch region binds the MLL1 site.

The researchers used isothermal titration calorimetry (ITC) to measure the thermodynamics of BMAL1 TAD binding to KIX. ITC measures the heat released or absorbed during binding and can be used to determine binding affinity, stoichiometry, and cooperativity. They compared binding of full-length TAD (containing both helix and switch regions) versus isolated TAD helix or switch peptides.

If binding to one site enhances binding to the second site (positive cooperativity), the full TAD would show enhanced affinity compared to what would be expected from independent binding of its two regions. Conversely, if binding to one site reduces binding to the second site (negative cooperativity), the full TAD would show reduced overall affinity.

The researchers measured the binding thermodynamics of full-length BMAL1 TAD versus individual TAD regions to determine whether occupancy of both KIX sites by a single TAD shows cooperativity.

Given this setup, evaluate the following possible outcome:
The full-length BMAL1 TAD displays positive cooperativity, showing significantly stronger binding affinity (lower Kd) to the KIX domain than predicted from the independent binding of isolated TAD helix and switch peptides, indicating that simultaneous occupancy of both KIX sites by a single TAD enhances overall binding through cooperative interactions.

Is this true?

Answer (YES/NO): YES